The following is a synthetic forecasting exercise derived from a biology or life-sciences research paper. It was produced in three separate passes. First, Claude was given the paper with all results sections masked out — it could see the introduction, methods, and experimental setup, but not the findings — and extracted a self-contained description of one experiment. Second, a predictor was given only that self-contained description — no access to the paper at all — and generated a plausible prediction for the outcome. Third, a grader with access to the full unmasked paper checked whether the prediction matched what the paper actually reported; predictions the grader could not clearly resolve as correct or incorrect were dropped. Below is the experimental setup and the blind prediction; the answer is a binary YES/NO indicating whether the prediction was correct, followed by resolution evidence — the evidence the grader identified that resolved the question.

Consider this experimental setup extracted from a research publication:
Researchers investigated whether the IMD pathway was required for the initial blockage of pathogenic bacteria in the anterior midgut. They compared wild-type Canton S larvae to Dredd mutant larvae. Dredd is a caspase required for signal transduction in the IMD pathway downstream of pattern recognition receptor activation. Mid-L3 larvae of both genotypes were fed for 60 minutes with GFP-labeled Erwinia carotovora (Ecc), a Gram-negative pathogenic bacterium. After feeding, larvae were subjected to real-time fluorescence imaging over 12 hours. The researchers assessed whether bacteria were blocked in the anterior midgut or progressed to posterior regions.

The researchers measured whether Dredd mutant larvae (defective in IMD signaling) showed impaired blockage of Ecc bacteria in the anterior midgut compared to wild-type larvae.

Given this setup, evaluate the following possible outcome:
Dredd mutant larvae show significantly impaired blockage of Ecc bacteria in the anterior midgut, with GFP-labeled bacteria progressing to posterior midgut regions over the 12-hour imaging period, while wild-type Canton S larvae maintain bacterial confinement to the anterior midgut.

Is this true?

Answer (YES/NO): NO